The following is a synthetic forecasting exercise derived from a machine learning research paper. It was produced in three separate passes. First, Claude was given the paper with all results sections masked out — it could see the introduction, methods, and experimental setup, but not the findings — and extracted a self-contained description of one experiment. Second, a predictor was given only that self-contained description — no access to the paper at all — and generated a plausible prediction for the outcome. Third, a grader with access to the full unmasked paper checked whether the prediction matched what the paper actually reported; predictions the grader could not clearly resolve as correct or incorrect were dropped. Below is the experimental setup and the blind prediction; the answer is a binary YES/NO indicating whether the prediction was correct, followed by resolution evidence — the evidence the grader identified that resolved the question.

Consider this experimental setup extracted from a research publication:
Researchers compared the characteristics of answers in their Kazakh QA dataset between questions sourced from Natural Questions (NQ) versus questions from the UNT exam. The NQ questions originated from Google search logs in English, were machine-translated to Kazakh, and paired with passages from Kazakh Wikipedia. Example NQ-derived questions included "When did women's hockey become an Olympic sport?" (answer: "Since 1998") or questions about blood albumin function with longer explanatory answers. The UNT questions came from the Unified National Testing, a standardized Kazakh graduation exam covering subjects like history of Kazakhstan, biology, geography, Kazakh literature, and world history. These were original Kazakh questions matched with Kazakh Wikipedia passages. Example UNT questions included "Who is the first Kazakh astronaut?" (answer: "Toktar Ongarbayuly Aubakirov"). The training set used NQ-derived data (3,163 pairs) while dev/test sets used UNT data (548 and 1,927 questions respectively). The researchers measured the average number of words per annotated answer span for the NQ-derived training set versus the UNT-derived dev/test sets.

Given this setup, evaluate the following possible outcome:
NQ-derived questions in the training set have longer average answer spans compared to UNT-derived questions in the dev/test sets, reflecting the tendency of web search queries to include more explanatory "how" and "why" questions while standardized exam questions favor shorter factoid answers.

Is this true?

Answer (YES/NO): YES